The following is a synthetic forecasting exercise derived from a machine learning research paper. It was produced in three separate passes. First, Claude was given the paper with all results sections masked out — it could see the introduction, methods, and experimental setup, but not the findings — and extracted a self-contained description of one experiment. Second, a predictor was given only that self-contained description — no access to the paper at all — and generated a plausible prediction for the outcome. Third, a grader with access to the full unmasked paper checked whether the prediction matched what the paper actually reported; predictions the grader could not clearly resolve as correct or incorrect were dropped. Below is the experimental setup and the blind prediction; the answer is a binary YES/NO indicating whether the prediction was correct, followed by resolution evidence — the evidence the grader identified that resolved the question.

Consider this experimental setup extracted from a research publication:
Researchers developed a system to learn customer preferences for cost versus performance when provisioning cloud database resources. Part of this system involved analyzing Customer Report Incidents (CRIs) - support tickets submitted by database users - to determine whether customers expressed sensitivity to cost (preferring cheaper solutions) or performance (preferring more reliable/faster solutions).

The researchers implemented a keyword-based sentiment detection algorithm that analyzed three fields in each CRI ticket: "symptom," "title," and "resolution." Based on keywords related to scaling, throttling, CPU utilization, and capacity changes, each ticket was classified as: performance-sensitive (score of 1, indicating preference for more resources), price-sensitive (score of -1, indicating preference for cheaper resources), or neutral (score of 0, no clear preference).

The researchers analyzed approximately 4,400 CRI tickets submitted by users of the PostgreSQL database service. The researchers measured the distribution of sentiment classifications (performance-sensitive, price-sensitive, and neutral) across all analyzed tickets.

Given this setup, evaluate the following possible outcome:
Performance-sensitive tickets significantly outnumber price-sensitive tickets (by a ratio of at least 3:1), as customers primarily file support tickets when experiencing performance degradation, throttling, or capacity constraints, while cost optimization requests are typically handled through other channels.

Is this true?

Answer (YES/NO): YES